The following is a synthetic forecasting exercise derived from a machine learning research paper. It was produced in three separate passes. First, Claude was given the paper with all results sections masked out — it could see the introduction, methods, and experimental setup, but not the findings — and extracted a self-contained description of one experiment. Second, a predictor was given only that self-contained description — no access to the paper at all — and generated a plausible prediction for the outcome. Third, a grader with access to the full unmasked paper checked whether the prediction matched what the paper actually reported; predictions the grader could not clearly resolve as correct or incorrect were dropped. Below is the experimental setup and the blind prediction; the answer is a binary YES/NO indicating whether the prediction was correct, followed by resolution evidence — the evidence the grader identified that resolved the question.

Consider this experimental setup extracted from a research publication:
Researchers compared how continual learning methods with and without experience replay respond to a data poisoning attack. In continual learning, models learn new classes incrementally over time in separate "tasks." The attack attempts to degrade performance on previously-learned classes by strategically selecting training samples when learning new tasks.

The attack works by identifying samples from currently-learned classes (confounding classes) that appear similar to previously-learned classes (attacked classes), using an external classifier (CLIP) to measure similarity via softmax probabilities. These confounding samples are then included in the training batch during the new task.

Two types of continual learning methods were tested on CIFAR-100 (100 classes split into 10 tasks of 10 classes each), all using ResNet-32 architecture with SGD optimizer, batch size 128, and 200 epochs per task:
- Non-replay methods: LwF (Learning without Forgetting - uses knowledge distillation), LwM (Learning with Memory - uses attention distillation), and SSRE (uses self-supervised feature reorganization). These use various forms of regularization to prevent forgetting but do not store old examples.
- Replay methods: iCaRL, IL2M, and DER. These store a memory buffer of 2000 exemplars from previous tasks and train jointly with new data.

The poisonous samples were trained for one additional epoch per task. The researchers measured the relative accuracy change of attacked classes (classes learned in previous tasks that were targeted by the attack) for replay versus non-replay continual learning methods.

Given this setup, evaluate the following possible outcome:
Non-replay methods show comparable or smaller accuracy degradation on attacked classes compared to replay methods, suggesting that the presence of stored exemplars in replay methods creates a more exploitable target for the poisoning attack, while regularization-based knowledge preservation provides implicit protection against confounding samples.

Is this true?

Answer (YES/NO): NO